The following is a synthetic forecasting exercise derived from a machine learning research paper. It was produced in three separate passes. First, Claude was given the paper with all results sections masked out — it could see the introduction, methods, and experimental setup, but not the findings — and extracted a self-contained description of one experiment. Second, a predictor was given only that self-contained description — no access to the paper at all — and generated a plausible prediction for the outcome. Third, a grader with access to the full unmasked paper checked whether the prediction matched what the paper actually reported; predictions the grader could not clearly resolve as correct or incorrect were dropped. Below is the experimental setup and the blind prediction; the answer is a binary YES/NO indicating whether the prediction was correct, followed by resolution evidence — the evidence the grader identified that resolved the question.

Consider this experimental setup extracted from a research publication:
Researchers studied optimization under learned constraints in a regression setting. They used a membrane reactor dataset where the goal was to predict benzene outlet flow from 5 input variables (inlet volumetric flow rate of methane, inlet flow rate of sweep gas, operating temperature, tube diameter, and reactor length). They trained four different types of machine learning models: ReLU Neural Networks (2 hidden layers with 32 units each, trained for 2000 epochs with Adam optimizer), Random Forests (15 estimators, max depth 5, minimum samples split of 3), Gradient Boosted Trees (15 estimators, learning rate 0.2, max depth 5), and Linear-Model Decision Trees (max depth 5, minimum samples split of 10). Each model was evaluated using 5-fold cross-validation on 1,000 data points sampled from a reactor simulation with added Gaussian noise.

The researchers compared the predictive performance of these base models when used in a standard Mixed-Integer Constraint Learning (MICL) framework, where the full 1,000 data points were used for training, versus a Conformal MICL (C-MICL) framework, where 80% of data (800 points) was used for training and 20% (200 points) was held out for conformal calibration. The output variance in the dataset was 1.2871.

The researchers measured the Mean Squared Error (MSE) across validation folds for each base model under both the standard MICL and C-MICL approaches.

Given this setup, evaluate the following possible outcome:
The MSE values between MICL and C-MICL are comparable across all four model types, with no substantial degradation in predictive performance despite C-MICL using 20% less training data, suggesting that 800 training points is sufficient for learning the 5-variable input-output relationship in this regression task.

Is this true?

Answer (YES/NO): NO